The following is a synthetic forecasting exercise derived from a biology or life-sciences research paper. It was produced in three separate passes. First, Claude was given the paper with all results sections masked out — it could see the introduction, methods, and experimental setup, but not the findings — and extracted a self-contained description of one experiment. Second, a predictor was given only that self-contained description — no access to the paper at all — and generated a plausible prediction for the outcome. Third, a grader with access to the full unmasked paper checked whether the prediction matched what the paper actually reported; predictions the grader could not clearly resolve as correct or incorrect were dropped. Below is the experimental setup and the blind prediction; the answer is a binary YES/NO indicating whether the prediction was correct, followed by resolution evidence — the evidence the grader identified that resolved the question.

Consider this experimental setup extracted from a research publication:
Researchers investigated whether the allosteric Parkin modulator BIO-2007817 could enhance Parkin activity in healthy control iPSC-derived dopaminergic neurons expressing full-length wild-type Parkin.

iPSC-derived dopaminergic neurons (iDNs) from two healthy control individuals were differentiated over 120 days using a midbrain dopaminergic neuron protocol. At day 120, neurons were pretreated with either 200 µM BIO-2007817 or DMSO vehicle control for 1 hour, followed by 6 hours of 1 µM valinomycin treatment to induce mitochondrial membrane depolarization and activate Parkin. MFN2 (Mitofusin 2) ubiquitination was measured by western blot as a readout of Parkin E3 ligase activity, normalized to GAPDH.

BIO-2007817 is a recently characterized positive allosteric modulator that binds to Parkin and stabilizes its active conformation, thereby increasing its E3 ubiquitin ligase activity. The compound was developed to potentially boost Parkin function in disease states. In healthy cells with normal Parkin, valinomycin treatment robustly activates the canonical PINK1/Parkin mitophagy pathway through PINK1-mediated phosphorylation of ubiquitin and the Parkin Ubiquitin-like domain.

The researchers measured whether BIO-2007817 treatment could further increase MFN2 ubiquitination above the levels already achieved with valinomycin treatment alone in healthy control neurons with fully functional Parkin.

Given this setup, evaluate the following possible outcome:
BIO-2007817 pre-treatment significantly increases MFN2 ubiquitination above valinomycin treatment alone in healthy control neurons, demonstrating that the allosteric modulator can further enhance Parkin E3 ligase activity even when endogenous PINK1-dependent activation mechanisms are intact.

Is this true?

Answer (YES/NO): NO